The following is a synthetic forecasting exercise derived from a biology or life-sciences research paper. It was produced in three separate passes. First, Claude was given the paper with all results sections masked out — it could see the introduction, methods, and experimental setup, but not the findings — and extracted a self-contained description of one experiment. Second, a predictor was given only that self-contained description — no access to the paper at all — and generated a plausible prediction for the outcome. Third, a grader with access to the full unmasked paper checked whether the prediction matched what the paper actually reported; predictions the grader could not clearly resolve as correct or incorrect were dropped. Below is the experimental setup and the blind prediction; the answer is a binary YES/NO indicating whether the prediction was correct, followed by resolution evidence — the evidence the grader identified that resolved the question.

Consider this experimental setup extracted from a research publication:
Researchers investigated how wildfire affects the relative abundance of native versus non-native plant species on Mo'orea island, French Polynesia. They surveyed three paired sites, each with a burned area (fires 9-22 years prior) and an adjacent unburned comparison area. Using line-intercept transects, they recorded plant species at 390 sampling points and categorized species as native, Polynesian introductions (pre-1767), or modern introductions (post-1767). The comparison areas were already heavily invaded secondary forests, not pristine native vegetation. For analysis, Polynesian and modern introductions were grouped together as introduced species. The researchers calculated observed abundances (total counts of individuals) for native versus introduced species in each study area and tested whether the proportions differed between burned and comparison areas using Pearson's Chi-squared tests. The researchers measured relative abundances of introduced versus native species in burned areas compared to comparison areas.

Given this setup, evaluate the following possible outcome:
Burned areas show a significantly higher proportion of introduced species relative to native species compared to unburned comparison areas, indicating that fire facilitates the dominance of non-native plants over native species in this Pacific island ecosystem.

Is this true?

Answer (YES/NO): NO